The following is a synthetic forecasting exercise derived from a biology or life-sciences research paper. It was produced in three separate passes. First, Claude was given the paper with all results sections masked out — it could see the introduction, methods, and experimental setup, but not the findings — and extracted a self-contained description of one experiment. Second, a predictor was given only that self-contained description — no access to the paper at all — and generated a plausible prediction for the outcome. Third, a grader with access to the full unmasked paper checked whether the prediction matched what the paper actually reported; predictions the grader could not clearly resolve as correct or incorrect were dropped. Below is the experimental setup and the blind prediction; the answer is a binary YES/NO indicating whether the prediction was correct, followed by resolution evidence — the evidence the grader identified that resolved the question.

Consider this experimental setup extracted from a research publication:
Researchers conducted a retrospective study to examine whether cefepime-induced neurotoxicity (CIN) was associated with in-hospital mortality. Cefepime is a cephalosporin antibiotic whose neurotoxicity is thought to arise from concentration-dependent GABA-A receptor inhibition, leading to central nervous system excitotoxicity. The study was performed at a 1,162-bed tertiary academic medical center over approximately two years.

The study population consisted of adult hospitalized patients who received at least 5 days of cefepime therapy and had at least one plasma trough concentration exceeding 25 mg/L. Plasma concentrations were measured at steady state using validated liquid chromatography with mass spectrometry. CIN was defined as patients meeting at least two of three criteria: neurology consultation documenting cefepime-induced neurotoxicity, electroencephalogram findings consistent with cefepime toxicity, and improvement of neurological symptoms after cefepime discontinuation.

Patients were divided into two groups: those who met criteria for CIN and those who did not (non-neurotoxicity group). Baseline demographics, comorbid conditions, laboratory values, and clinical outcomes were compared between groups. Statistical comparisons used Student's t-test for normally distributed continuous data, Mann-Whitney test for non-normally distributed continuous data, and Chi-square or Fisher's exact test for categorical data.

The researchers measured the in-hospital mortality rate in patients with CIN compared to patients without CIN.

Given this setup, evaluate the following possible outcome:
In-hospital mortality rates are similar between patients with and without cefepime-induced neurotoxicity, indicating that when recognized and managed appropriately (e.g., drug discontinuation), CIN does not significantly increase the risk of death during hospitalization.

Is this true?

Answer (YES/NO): NO